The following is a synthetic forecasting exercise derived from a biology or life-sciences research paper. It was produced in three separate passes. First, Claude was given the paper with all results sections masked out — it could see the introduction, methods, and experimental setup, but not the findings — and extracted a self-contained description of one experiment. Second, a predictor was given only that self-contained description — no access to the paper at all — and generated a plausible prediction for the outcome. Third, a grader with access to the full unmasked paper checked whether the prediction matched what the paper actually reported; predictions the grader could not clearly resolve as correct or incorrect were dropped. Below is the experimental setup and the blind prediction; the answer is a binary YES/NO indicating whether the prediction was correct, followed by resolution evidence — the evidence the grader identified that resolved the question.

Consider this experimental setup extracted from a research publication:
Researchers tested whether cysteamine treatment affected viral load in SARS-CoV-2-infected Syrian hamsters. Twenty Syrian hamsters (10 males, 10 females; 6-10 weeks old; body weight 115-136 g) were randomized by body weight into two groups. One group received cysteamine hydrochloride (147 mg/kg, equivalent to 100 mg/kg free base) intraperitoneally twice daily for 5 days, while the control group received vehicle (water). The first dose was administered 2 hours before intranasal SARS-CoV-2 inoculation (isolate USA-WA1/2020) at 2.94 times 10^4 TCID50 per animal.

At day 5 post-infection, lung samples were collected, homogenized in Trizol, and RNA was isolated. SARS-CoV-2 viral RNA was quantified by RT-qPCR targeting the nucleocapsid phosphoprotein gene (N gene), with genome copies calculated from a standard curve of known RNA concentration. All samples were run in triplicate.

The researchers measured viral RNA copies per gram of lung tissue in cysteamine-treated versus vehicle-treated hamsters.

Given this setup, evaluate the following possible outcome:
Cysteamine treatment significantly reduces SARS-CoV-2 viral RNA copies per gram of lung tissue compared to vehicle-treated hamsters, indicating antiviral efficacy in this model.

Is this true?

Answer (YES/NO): NO